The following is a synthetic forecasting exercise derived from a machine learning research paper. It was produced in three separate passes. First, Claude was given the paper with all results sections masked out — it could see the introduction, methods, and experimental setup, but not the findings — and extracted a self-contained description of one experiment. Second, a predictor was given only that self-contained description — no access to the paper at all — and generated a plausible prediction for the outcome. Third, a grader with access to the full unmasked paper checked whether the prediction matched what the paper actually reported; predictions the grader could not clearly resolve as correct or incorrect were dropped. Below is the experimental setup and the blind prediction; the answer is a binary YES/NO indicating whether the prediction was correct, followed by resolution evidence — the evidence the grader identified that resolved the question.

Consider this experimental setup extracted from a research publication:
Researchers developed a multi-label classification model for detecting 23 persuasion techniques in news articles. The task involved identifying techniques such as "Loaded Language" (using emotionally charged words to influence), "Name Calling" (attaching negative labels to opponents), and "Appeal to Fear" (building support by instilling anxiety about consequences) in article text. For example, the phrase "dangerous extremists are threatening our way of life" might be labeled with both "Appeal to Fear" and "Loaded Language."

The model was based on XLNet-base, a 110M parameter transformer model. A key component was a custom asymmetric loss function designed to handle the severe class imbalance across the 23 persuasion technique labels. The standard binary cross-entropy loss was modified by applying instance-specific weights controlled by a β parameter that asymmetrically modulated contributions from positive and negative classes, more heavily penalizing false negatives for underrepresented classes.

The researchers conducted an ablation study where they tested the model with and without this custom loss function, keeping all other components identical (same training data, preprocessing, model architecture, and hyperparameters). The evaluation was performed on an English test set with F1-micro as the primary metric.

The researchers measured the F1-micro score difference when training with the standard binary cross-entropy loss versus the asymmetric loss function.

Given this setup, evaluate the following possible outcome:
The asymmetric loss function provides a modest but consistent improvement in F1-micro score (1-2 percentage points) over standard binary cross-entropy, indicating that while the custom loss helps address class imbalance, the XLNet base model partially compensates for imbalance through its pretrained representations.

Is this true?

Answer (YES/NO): NO